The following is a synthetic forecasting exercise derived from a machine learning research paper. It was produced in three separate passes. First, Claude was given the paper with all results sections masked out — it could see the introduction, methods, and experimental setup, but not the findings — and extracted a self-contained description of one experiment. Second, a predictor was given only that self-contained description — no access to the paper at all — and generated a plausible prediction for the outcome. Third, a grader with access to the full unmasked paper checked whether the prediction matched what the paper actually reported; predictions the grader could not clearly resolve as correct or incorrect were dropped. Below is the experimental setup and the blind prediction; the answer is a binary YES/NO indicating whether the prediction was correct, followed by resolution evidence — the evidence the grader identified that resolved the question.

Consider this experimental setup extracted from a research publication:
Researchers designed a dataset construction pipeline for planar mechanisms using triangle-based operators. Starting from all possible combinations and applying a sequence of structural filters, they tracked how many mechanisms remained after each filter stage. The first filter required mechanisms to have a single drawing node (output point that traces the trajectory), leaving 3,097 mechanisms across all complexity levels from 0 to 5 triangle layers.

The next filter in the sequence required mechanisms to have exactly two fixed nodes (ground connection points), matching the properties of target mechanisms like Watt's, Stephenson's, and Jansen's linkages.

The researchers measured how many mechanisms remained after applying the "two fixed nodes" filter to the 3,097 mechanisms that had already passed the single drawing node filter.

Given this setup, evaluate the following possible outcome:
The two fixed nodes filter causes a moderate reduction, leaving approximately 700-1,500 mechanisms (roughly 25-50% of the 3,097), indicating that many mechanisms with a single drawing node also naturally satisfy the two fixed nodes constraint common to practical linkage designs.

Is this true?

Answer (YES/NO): YES